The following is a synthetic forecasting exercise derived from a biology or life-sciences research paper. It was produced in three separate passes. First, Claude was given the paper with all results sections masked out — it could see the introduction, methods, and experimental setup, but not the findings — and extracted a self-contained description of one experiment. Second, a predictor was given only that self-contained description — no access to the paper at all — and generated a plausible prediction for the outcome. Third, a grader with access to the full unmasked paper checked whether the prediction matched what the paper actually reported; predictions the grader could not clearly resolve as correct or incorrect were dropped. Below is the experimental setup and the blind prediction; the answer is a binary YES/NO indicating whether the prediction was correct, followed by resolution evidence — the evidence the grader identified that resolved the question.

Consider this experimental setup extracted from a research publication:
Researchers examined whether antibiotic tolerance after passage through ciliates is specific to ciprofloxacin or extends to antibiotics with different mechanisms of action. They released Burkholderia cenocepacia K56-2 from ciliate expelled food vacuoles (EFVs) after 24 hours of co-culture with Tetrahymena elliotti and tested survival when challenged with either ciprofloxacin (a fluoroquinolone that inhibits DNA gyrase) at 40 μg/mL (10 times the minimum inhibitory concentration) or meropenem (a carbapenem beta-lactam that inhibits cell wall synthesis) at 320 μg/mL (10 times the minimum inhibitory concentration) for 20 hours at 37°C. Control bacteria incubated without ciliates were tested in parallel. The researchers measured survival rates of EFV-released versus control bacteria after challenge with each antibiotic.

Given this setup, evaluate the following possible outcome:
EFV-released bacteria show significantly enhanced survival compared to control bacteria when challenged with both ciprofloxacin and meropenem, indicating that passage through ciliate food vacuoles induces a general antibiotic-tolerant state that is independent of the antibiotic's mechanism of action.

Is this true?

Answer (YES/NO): NO